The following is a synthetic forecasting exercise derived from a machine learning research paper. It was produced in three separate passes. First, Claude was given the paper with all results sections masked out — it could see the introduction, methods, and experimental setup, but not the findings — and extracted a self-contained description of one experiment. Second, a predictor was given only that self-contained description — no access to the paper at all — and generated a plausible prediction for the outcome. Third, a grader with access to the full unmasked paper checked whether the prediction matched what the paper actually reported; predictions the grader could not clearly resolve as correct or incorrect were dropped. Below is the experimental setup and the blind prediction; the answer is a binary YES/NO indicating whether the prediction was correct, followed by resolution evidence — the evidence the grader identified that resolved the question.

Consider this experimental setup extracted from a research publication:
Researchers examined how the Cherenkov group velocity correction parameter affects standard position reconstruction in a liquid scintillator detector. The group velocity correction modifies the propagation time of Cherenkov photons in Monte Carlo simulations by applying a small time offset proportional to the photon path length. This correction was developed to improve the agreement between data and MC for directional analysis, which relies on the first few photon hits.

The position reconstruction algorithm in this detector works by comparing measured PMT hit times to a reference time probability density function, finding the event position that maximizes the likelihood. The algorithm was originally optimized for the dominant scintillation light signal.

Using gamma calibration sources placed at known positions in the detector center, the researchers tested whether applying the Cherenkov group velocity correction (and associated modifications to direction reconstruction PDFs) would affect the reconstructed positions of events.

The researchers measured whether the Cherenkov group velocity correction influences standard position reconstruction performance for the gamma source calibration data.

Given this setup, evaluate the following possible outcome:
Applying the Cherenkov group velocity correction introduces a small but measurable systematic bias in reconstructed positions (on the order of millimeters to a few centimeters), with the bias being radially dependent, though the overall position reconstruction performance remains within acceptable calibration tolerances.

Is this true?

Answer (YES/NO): NO